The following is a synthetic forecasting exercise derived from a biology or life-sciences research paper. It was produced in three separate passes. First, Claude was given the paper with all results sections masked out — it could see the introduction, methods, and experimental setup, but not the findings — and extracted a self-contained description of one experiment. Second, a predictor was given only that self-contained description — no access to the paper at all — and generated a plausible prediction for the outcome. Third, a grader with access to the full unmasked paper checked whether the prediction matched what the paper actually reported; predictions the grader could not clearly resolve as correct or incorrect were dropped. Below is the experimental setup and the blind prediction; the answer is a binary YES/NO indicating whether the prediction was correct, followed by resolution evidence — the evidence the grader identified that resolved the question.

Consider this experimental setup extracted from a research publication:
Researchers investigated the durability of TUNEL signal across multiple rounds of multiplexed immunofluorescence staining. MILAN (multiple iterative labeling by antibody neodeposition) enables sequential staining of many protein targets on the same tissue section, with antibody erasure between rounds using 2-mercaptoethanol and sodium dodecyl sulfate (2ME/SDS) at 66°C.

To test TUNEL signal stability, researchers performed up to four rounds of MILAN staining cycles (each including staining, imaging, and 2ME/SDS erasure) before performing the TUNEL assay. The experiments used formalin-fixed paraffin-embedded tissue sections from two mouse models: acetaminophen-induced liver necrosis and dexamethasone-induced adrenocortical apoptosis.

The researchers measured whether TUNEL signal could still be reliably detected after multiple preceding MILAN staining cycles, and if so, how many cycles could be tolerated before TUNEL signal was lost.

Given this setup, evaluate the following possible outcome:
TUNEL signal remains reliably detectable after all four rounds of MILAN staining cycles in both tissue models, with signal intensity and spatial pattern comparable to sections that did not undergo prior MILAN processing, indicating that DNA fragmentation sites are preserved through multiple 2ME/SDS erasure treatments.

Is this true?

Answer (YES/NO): NO